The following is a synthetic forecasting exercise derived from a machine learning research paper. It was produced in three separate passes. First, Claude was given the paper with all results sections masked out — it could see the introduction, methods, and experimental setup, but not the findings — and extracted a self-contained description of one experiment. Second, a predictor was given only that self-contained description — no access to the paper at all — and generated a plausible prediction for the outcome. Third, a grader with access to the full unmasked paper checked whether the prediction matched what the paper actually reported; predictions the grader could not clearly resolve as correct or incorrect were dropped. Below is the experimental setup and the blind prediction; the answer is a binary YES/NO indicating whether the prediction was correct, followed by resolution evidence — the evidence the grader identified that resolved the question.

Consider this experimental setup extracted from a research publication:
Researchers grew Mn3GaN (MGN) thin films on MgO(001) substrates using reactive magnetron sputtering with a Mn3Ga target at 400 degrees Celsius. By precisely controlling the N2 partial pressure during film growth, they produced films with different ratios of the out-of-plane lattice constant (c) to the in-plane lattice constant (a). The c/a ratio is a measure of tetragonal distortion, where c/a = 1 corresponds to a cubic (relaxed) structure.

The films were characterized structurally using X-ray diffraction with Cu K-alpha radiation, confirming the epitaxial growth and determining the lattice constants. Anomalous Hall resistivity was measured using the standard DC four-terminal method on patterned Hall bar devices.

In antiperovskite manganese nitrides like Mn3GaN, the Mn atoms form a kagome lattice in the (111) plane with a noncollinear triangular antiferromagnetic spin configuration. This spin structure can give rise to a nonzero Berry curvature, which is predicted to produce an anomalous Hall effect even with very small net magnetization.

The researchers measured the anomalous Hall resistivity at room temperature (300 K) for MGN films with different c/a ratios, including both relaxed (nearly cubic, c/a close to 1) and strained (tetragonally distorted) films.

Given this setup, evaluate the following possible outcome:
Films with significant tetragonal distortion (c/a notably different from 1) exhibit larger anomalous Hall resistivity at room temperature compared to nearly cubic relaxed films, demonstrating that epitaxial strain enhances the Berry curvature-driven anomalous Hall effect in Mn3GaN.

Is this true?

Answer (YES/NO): YES